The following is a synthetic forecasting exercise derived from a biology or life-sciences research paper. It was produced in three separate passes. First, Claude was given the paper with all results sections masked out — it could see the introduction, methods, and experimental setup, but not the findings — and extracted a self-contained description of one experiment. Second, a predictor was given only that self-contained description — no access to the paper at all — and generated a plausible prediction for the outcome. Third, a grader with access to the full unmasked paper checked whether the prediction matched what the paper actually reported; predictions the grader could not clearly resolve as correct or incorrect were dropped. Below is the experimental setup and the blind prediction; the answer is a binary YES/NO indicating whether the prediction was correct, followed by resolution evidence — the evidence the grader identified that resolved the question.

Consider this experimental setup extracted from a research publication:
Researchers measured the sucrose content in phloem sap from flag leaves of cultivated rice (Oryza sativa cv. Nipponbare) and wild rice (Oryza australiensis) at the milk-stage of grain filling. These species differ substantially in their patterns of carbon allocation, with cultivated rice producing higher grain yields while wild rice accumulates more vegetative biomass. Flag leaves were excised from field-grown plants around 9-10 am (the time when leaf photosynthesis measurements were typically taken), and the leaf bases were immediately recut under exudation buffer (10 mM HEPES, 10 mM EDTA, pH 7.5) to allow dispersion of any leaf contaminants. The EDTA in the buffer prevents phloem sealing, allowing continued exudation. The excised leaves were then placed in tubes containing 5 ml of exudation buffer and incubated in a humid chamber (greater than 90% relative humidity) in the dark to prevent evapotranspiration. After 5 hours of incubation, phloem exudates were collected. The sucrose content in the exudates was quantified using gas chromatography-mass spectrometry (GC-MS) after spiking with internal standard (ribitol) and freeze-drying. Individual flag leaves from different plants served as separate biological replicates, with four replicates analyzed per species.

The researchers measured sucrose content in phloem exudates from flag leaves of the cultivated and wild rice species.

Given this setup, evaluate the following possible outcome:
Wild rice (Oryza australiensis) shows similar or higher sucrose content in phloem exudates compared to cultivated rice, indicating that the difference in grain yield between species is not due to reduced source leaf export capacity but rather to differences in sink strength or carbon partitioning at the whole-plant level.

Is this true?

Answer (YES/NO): YES